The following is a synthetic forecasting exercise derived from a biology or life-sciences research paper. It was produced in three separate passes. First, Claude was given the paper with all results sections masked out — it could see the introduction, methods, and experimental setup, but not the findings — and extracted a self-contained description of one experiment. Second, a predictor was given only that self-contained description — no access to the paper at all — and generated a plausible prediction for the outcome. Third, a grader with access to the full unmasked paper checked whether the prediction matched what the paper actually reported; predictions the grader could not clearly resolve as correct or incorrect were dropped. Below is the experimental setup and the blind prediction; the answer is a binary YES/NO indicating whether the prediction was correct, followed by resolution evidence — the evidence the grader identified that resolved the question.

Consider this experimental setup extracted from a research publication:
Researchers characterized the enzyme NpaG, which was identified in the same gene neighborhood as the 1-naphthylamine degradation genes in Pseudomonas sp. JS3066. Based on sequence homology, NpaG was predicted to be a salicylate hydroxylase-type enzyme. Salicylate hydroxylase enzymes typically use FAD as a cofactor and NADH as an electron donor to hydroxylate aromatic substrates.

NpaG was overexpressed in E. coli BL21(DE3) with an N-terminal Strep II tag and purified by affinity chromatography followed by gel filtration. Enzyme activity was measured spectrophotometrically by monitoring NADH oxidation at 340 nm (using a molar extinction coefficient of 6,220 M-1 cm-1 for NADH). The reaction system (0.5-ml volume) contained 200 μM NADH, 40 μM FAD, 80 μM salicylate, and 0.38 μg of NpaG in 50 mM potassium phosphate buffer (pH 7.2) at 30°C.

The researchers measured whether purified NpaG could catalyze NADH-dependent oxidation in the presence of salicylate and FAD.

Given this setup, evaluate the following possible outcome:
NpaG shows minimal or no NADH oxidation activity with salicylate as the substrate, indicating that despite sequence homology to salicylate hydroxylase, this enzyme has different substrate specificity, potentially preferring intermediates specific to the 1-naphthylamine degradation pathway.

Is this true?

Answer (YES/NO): NO